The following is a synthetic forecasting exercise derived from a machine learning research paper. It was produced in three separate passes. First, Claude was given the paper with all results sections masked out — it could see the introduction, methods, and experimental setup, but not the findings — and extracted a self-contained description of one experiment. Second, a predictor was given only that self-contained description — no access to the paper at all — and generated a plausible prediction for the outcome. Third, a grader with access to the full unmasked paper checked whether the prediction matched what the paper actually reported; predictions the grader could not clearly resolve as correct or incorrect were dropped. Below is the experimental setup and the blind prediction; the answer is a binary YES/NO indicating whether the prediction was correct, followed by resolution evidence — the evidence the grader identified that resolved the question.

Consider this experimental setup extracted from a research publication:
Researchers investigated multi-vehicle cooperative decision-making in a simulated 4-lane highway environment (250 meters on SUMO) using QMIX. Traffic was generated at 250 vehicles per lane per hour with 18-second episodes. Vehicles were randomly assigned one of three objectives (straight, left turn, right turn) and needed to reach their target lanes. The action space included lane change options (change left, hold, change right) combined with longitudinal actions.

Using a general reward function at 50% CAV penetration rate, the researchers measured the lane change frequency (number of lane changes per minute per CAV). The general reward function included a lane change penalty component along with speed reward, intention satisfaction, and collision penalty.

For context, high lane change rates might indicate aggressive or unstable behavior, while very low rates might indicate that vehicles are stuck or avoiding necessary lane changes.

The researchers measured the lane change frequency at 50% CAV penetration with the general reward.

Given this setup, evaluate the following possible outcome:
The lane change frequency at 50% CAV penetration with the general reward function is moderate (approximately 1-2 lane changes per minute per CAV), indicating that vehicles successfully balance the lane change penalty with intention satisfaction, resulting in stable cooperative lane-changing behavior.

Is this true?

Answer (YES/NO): NO